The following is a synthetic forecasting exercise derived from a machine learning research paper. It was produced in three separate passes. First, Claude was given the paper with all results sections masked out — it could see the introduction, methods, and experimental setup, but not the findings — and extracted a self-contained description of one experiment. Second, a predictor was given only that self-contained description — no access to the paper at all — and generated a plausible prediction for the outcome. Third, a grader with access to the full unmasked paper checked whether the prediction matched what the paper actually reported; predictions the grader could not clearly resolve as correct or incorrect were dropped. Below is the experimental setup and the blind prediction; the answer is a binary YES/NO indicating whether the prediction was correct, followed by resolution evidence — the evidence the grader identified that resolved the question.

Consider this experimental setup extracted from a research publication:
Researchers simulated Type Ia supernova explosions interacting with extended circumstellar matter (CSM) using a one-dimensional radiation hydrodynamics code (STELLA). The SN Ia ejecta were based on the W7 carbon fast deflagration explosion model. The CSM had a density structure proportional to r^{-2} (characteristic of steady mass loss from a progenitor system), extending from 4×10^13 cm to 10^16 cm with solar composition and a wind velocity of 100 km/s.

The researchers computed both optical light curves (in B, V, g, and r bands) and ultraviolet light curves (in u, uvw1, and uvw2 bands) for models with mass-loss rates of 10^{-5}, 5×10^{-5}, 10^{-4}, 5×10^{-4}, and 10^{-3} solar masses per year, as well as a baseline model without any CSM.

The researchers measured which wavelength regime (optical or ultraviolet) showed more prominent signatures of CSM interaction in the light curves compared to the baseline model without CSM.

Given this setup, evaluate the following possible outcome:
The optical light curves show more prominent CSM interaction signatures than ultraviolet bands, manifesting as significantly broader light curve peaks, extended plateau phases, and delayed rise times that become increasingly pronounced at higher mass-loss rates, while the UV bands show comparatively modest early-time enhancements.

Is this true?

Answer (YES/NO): NO